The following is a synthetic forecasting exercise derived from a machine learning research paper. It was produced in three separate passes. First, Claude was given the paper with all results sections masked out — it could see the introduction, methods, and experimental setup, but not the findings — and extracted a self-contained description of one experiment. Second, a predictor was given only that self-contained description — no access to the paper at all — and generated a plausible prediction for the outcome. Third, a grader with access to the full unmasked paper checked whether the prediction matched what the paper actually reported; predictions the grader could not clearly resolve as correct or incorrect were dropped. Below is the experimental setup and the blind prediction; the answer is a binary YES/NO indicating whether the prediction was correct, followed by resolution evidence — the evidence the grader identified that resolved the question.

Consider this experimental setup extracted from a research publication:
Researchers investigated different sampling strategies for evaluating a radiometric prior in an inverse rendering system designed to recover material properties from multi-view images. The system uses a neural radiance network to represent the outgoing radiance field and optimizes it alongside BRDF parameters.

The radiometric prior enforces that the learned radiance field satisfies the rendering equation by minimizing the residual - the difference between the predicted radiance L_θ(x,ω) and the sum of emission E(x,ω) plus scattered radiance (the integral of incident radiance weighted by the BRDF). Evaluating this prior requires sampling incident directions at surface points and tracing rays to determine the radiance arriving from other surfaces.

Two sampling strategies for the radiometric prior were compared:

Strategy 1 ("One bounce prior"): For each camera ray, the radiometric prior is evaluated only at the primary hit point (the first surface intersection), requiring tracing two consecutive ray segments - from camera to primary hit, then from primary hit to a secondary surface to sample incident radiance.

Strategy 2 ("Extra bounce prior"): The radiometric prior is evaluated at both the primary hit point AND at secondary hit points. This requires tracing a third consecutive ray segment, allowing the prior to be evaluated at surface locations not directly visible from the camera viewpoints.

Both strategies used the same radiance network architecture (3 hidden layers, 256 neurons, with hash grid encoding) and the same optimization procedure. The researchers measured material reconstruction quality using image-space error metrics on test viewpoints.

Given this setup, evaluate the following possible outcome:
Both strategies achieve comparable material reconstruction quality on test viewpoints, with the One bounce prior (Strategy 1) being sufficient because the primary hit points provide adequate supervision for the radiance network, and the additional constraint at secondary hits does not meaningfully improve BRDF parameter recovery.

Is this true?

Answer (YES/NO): NO